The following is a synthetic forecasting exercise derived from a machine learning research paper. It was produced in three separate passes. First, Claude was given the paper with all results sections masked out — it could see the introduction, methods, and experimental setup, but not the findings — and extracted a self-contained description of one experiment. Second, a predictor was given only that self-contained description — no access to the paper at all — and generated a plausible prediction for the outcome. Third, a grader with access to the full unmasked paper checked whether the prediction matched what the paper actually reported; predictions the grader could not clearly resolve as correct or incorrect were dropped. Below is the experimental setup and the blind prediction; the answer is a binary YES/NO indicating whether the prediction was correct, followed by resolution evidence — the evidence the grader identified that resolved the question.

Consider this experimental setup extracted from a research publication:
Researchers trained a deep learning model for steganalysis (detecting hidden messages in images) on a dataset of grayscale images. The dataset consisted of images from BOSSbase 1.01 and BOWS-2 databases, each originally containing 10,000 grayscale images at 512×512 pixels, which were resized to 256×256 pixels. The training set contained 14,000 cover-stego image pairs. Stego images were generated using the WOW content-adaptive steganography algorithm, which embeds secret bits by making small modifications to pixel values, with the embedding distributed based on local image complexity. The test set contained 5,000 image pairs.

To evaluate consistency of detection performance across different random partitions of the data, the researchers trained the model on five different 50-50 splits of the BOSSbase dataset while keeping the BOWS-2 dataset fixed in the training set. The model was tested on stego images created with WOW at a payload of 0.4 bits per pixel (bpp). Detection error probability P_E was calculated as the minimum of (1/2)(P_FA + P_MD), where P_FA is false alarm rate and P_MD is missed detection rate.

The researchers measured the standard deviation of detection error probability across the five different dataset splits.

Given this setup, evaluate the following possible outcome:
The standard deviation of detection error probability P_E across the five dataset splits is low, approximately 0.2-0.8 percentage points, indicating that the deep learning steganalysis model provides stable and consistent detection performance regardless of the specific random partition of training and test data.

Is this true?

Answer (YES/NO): YES